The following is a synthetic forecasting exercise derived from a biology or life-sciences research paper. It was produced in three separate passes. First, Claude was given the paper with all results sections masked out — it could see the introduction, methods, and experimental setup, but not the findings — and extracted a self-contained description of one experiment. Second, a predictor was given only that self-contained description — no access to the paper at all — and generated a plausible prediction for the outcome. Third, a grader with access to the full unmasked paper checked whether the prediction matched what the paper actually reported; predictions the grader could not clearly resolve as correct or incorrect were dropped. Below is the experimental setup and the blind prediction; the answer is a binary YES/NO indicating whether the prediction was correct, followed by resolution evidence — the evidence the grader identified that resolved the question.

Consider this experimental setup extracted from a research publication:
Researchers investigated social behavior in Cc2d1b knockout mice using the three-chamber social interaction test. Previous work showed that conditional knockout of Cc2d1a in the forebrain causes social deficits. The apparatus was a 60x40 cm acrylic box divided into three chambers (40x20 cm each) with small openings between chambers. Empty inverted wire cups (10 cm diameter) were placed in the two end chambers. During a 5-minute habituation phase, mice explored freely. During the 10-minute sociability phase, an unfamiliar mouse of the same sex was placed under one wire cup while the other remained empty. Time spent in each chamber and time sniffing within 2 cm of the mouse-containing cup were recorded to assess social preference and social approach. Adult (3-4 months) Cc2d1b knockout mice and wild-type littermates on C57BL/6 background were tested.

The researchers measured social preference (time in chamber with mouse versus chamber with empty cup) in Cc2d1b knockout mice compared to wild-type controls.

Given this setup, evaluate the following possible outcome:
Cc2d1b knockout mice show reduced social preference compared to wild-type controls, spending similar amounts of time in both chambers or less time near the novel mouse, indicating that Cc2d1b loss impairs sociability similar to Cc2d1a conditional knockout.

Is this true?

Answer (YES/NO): NO